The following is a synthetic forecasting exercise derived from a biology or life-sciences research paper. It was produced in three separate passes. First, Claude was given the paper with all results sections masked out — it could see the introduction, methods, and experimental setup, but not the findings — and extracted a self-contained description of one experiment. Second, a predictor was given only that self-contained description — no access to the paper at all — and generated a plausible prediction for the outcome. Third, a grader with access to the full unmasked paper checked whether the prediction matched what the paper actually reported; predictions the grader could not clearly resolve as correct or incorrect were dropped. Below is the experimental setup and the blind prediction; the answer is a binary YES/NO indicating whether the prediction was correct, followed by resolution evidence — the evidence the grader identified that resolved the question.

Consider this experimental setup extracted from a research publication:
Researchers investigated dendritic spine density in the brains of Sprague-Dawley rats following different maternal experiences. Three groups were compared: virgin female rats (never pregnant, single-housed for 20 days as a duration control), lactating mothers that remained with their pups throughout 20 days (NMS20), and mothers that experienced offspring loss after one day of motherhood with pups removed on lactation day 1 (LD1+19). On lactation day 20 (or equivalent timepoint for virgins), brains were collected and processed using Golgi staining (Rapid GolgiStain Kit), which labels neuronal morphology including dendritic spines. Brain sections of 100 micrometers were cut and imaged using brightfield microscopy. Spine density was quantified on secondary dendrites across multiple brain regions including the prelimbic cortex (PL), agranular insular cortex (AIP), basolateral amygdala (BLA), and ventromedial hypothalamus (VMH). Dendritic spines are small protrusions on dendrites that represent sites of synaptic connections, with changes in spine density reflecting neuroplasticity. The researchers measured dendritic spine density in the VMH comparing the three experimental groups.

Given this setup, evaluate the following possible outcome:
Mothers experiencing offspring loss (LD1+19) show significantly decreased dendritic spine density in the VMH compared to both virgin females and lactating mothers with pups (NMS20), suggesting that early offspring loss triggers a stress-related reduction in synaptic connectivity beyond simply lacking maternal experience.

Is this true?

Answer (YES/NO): YES